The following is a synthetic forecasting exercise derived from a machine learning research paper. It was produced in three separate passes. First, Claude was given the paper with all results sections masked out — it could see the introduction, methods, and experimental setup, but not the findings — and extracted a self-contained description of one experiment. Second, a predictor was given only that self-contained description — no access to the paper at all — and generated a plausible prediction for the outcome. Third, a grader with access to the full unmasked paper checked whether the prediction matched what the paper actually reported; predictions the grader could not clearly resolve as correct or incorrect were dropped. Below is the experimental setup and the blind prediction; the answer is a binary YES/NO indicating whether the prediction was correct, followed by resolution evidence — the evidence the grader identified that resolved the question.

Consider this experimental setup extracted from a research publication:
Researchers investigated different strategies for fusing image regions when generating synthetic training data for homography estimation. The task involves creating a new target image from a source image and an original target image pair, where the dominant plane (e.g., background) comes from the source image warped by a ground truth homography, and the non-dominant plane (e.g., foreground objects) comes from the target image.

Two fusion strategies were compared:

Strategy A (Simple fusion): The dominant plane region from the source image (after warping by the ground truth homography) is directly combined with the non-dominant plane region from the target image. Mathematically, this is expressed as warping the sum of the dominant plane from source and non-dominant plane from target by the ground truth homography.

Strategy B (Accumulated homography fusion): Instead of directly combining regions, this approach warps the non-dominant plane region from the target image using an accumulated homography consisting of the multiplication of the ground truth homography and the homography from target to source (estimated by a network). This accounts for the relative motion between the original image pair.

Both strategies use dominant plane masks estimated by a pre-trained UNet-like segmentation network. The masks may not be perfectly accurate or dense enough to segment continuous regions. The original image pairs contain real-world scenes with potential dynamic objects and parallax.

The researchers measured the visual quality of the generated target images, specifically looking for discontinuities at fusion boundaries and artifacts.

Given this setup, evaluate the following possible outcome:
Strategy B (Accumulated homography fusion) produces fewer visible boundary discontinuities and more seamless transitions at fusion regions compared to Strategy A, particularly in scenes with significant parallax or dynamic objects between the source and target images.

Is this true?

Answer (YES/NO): YES